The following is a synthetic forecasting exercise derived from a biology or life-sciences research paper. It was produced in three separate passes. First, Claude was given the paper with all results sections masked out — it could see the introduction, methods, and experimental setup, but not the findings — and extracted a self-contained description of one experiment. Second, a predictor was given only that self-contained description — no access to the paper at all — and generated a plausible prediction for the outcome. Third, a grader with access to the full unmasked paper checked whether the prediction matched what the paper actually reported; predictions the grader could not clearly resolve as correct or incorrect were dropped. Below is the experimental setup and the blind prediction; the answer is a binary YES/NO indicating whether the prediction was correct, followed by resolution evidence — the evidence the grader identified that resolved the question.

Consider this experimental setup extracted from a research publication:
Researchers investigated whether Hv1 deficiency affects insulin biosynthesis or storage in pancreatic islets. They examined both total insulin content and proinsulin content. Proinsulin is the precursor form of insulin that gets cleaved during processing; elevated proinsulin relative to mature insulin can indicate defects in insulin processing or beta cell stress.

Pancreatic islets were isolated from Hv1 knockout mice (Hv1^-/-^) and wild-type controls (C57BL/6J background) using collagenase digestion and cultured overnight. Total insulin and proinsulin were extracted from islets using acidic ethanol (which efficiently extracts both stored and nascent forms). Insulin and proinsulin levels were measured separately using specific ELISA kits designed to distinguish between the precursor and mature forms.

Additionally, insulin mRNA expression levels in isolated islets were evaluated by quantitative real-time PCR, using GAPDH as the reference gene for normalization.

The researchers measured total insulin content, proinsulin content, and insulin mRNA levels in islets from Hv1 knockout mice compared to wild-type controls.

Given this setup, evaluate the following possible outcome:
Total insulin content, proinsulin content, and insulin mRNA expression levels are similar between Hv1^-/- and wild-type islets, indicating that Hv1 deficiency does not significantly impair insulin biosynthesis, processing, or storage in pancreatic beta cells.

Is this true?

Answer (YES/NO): NO